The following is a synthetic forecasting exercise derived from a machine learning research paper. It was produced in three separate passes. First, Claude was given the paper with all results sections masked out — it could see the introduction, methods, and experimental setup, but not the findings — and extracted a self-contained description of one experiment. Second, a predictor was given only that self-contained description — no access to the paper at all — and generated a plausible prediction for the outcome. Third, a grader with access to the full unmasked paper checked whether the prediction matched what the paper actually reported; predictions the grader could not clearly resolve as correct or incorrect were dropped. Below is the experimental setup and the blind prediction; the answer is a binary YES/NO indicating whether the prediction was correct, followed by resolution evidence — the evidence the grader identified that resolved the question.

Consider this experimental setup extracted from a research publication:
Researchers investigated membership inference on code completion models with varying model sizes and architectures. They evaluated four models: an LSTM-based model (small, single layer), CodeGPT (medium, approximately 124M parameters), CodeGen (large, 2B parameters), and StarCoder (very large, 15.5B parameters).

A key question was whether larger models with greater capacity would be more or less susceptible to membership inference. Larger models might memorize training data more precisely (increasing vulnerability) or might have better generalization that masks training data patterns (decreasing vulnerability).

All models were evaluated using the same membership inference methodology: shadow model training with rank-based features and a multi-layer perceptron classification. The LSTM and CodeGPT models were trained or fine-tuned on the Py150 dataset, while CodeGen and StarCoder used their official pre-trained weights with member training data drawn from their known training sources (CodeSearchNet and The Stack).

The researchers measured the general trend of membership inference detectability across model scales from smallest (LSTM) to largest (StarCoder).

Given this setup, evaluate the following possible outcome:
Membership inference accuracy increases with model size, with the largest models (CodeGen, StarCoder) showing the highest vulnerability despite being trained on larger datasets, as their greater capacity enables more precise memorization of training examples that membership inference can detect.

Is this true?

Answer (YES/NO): NO